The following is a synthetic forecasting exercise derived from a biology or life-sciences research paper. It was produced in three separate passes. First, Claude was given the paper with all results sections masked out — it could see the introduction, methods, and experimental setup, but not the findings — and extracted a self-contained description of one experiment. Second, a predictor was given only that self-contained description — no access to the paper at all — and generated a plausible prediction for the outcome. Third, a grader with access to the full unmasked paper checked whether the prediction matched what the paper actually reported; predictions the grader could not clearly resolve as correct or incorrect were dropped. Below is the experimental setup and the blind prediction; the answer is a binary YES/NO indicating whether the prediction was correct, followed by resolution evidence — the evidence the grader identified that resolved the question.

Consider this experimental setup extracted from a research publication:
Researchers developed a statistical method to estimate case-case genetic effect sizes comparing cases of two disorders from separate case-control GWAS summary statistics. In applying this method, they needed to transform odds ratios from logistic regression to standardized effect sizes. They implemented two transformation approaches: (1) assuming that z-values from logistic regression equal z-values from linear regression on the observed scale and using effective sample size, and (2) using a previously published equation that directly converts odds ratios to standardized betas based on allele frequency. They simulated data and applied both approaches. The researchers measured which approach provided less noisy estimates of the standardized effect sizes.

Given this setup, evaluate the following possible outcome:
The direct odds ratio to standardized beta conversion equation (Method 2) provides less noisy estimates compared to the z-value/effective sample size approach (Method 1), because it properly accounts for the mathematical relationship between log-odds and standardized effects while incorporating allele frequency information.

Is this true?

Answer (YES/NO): NO